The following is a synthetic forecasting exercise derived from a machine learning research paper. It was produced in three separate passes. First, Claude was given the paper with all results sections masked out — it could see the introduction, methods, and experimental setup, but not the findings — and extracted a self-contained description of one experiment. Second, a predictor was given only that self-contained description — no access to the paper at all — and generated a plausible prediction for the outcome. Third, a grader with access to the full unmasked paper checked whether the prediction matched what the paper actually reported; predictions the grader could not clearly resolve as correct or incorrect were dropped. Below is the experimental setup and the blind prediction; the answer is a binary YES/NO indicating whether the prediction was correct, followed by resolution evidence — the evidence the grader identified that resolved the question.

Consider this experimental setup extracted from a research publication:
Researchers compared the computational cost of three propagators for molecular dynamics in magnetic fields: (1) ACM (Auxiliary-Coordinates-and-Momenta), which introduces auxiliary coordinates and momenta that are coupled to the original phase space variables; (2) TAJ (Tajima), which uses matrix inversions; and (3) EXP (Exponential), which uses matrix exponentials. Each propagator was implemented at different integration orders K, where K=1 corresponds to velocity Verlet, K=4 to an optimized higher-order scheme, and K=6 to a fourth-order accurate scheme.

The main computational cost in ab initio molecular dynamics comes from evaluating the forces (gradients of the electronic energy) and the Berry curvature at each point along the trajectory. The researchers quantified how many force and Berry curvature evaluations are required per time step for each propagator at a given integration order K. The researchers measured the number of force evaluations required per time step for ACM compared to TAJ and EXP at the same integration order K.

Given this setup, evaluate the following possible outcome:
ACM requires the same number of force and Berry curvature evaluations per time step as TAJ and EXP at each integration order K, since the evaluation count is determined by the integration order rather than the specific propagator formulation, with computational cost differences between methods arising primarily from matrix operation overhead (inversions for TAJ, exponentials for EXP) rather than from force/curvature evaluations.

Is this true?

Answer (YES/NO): NO